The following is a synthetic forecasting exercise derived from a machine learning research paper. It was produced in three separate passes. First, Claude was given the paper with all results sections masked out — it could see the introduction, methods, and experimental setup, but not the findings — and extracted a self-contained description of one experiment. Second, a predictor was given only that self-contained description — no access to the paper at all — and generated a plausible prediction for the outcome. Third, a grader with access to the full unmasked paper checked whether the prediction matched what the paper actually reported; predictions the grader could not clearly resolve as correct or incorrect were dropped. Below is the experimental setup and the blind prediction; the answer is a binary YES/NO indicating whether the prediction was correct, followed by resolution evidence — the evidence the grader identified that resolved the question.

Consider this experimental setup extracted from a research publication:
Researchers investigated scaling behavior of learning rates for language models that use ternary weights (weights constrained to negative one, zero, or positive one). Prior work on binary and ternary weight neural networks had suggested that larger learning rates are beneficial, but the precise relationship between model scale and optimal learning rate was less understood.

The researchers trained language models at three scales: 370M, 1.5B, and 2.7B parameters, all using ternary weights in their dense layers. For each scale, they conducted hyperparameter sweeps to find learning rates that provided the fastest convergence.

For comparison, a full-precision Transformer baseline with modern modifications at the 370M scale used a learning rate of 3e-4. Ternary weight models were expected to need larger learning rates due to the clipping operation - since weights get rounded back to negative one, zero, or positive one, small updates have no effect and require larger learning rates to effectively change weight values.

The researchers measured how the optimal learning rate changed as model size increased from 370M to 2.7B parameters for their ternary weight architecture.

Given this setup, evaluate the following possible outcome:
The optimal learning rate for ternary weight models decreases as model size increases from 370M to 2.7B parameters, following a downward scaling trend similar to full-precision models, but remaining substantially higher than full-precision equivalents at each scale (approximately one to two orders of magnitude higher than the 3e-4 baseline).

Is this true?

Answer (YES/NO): NO